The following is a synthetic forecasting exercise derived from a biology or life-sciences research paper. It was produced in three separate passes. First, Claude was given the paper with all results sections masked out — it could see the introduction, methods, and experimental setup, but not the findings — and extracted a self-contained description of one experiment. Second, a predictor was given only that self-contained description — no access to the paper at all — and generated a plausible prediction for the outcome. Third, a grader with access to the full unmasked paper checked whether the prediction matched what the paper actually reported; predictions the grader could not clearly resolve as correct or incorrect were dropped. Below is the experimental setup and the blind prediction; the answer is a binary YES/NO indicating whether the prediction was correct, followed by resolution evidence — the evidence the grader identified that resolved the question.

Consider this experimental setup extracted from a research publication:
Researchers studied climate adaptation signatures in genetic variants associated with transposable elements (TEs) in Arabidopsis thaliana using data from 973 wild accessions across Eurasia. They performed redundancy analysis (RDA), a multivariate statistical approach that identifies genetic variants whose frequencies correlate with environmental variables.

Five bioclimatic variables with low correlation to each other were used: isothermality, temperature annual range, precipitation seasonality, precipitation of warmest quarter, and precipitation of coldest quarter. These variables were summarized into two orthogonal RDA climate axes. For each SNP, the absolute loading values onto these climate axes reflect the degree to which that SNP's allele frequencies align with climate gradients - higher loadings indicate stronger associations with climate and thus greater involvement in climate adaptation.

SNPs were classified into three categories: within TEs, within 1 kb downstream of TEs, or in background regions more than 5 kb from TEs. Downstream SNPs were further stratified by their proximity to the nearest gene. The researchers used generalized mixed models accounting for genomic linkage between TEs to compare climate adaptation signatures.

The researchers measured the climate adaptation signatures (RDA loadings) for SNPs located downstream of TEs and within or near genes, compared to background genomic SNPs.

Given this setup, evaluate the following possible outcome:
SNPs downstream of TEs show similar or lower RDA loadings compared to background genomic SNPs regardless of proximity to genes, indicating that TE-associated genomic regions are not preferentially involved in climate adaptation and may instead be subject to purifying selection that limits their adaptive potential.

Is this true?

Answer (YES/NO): YES